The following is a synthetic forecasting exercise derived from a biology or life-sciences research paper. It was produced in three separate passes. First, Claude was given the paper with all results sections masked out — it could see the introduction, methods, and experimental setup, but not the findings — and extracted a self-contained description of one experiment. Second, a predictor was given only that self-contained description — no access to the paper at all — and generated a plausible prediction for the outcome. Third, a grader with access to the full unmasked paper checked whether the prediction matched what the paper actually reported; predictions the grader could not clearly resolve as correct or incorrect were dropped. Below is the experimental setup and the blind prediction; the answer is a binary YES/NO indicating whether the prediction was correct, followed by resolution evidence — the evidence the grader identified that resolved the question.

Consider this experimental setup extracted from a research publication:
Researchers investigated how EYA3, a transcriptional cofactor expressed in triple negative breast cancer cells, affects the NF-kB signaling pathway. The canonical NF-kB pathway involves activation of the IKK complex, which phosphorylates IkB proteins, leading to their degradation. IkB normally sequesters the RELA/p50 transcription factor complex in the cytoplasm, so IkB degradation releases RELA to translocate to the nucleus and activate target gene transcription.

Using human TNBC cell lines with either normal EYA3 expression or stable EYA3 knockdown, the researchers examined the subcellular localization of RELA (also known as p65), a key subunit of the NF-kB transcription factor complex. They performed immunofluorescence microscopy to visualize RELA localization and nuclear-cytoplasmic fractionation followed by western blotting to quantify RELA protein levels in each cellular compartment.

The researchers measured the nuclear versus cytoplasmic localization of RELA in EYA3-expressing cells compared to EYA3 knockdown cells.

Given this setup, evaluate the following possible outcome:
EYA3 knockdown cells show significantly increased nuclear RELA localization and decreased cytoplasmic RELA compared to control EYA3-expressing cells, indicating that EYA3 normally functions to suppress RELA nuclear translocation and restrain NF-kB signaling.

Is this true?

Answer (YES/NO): NO